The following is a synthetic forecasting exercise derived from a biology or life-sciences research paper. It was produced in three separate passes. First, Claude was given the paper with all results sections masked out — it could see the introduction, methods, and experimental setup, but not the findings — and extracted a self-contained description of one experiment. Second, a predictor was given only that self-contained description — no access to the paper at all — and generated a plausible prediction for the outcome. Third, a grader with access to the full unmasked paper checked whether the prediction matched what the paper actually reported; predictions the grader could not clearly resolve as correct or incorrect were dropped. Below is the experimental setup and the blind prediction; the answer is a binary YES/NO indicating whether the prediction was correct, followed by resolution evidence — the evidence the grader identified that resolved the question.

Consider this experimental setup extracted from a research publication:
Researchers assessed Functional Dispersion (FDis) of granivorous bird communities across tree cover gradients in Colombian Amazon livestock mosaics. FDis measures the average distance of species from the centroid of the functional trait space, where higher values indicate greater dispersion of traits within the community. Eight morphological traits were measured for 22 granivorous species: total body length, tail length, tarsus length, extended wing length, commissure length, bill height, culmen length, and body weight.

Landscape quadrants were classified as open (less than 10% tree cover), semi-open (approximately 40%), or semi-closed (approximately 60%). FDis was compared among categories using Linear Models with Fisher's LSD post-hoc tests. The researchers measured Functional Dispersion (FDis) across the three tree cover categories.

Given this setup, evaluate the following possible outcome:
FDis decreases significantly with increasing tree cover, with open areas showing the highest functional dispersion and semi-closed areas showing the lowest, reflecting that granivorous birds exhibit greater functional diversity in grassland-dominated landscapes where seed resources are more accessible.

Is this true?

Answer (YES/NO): NO